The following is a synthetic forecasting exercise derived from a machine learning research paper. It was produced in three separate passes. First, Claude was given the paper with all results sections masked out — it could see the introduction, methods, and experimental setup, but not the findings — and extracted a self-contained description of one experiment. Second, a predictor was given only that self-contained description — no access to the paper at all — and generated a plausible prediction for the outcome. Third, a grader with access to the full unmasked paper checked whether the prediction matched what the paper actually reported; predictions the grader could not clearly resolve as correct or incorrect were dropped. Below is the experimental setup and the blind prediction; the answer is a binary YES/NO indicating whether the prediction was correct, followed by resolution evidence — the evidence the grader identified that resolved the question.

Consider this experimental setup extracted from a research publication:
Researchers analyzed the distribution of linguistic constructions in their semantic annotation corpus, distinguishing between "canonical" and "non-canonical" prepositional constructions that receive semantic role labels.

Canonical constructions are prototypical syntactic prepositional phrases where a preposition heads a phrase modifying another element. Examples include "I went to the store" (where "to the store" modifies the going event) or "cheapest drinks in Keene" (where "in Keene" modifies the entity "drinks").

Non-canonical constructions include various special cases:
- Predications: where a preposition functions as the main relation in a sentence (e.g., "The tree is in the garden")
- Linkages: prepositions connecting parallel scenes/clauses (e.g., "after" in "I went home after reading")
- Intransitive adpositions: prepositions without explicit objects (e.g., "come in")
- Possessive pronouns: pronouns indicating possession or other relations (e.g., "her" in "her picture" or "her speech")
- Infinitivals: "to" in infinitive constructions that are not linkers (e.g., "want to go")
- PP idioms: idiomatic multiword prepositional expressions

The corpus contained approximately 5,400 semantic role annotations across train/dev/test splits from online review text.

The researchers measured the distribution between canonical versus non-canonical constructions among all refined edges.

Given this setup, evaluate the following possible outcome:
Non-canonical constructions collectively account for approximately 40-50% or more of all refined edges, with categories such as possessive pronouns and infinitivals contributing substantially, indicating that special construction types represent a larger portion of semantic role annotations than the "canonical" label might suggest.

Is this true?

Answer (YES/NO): NO